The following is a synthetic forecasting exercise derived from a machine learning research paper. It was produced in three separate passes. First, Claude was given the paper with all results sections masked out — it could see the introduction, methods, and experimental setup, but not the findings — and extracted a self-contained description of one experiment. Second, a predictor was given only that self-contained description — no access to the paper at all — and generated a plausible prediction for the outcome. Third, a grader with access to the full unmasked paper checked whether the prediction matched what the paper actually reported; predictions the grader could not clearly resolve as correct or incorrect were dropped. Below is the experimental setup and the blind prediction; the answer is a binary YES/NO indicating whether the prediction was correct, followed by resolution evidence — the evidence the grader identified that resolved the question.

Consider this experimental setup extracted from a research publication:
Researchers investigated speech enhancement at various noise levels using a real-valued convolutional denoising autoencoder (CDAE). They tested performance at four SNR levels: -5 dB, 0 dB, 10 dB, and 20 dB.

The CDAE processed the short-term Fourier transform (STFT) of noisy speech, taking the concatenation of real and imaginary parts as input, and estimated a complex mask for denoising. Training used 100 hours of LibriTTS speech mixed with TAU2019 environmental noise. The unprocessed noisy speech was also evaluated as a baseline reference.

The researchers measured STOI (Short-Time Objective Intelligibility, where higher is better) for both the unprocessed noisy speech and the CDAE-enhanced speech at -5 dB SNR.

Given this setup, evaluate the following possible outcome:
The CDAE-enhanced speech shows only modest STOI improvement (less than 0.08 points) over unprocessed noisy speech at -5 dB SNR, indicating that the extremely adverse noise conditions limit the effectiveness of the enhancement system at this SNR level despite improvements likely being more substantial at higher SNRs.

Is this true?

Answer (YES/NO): NO